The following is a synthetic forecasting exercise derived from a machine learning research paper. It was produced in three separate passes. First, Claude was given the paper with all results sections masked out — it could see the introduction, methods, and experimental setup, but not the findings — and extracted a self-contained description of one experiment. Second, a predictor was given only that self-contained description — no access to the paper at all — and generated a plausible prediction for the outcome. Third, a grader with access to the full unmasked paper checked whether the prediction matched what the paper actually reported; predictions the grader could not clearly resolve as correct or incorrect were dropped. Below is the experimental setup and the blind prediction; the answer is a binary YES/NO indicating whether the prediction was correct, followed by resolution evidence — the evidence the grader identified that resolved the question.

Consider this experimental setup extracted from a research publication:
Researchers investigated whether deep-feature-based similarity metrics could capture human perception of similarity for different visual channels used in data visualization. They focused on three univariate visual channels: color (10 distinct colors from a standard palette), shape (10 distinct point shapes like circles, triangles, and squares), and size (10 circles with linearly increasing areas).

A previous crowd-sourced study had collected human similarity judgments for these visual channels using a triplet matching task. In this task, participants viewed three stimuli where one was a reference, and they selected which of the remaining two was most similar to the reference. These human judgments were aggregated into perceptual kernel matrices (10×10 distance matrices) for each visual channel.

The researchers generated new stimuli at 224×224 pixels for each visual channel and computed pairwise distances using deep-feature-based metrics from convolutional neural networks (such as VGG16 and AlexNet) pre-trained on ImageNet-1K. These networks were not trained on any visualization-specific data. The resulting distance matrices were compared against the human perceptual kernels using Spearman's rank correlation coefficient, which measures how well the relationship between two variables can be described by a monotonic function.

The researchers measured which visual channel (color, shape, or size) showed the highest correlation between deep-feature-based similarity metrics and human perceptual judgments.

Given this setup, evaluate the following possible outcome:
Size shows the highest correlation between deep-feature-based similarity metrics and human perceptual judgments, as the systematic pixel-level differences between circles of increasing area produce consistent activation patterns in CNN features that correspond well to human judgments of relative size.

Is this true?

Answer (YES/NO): YES